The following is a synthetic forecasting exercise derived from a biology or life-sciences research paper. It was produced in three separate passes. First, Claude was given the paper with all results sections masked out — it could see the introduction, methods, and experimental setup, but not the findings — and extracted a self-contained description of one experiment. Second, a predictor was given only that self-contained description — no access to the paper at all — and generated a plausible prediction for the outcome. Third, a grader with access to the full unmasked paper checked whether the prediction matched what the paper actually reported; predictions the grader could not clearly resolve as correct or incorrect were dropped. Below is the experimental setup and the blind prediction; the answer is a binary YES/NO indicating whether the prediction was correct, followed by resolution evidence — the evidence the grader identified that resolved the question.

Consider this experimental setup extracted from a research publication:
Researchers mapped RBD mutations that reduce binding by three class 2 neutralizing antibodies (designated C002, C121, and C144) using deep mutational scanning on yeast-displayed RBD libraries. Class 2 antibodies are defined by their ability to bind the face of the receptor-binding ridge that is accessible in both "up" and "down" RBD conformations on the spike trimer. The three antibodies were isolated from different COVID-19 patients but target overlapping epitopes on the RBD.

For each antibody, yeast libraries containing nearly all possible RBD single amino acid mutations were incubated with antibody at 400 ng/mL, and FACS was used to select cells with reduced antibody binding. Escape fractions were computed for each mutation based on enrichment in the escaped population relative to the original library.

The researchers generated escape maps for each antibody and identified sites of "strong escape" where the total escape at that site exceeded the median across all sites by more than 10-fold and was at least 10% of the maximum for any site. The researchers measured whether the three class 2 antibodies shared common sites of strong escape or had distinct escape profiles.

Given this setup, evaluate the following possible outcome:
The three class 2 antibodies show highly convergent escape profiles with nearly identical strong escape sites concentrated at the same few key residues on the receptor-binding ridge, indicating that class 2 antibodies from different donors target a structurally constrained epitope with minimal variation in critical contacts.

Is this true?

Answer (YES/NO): NO